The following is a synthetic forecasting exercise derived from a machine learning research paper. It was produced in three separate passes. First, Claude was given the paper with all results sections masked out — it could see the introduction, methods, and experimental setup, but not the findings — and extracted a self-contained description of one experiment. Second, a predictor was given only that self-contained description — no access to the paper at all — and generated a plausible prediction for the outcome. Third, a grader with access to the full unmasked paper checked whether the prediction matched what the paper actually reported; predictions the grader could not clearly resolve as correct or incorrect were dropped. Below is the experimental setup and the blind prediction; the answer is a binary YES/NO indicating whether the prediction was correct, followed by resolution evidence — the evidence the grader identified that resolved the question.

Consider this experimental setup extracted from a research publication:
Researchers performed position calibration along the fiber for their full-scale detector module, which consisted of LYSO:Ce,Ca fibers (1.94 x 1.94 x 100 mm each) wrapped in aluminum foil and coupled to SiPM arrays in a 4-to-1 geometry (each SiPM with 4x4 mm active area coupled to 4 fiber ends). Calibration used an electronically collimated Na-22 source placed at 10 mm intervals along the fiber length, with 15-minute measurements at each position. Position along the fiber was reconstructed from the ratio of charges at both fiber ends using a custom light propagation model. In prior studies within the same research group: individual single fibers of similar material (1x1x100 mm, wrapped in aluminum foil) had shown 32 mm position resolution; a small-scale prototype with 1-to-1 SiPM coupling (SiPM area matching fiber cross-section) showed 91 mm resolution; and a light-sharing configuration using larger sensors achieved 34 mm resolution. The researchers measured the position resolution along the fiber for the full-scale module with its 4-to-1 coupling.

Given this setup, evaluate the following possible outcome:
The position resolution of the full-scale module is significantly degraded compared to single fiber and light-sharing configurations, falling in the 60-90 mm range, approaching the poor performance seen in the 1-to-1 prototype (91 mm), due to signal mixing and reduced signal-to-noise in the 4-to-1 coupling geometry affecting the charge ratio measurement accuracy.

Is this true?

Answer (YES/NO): NO